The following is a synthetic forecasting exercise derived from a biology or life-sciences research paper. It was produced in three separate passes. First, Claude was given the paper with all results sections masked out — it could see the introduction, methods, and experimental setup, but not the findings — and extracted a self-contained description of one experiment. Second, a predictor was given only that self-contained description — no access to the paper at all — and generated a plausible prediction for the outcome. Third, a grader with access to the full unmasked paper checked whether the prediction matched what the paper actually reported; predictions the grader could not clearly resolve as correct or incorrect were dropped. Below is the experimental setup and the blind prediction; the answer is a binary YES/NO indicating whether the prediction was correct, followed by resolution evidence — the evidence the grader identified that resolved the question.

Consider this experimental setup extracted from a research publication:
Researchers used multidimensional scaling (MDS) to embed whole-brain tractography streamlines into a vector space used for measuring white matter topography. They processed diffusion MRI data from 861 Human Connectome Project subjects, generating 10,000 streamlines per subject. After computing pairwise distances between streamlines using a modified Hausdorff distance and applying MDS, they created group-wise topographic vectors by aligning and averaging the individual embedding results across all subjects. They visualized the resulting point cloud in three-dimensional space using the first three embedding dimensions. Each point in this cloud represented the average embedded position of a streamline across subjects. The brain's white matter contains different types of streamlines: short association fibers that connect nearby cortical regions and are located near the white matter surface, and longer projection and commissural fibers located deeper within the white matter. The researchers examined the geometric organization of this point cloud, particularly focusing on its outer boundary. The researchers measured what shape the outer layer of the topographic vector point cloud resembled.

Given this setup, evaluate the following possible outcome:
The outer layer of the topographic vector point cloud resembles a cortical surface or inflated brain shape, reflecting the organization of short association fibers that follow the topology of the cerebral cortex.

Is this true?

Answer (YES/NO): YES